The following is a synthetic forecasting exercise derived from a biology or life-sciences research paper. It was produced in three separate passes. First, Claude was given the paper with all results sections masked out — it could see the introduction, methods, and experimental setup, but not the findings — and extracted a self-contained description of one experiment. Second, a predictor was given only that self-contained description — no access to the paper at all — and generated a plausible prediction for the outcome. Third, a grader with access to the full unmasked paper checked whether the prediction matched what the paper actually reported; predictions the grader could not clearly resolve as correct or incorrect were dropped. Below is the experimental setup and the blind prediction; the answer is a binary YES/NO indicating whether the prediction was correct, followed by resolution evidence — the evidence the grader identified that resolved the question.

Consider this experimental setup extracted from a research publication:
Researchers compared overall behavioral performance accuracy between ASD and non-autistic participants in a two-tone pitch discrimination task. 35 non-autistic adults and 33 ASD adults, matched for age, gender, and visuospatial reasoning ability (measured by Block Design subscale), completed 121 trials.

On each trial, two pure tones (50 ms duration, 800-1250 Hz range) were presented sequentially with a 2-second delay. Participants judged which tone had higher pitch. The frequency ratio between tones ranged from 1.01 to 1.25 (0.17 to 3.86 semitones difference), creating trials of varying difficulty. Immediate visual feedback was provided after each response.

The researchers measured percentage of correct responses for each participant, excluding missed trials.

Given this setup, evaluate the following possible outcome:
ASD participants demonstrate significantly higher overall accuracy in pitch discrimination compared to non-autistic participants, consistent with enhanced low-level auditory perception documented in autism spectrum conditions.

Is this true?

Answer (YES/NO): NO